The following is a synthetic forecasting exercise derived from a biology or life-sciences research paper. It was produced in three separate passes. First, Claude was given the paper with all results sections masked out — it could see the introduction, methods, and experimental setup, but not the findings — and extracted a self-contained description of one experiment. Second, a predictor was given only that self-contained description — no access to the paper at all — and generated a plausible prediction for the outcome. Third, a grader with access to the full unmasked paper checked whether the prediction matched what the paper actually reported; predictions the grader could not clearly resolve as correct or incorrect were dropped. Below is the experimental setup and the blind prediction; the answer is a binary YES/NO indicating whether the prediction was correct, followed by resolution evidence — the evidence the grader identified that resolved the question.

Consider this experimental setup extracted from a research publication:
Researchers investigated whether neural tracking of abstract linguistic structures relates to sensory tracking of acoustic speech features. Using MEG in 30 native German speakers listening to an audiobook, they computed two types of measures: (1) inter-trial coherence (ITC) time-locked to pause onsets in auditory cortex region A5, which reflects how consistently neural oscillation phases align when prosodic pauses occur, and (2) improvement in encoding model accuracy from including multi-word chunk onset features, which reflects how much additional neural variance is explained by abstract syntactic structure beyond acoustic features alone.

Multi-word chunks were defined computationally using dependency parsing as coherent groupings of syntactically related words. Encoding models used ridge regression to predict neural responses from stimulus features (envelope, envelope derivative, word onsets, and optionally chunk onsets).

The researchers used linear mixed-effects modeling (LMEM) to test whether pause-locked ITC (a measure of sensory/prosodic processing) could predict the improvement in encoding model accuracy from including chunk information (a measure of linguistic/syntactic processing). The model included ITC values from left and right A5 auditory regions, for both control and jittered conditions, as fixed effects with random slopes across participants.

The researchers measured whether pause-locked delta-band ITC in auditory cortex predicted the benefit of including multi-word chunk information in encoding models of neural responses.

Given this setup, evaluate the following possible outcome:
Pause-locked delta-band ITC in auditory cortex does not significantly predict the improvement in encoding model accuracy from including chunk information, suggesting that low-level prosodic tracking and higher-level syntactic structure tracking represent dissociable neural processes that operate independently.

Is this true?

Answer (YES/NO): NO